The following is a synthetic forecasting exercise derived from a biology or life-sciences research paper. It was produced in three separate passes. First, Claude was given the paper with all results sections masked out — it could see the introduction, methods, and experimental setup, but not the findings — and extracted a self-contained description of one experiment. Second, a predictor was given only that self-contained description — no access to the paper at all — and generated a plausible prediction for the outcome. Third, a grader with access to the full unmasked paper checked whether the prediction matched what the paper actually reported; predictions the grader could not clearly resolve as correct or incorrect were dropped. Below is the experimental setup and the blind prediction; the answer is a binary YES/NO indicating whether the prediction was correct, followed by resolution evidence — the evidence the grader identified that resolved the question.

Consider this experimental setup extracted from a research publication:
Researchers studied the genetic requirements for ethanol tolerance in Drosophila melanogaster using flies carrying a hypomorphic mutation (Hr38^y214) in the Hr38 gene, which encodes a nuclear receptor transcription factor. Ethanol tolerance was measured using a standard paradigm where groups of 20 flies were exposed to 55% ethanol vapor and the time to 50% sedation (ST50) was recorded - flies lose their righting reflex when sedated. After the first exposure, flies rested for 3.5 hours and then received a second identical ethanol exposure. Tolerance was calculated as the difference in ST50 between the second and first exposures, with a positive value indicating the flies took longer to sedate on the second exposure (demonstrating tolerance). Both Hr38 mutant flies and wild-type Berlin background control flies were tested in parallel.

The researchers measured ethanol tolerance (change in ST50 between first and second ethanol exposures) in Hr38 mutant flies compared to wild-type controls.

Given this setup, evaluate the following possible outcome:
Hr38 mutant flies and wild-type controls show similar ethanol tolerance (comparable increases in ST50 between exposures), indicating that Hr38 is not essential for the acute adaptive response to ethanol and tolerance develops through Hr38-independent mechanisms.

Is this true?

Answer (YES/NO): NO